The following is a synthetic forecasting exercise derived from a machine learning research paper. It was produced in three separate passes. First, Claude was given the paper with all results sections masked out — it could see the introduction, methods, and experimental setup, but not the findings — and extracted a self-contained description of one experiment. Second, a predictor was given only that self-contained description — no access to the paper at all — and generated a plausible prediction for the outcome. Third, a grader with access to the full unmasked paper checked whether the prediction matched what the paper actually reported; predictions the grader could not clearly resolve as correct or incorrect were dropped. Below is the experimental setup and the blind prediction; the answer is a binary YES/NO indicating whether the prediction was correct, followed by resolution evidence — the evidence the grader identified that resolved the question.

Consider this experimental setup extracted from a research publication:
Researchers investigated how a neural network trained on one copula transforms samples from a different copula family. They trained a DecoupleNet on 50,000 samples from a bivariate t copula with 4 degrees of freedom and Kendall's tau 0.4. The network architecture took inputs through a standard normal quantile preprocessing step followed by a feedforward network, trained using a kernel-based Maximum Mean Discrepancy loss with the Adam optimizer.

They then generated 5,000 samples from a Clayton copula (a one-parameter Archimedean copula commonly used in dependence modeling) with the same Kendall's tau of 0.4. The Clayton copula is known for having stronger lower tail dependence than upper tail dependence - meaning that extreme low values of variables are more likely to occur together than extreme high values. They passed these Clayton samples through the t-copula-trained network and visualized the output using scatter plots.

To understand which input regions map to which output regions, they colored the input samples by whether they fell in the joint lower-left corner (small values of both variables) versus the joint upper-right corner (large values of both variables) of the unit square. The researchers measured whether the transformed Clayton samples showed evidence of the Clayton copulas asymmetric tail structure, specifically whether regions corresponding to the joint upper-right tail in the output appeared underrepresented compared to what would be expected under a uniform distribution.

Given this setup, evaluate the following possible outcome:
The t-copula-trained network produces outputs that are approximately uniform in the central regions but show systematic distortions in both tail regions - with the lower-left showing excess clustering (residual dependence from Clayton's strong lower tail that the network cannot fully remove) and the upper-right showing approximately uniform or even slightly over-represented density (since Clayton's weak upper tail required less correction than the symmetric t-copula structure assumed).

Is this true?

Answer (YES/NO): NO